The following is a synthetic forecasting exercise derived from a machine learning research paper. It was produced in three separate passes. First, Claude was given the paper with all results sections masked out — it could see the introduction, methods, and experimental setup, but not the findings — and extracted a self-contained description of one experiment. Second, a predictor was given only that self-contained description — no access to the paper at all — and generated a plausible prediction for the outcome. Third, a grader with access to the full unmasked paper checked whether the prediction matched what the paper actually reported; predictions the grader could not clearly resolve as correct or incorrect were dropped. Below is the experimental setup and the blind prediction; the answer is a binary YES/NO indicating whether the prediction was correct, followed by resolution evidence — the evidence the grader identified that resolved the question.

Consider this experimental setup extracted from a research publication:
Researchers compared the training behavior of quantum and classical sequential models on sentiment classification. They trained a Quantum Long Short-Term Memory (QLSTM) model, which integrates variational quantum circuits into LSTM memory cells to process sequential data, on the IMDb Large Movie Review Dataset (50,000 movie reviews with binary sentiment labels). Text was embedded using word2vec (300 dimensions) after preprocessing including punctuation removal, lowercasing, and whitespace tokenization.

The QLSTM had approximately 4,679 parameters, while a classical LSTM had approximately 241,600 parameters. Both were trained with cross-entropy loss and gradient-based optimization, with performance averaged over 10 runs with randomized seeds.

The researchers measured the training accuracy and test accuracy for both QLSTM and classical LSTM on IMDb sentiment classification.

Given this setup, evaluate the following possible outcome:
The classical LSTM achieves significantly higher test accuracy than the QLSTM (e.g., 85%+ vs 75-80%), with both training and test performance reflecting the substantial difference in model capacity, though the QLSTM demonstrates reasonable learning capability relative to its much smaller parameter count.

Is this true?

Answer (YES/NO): NO